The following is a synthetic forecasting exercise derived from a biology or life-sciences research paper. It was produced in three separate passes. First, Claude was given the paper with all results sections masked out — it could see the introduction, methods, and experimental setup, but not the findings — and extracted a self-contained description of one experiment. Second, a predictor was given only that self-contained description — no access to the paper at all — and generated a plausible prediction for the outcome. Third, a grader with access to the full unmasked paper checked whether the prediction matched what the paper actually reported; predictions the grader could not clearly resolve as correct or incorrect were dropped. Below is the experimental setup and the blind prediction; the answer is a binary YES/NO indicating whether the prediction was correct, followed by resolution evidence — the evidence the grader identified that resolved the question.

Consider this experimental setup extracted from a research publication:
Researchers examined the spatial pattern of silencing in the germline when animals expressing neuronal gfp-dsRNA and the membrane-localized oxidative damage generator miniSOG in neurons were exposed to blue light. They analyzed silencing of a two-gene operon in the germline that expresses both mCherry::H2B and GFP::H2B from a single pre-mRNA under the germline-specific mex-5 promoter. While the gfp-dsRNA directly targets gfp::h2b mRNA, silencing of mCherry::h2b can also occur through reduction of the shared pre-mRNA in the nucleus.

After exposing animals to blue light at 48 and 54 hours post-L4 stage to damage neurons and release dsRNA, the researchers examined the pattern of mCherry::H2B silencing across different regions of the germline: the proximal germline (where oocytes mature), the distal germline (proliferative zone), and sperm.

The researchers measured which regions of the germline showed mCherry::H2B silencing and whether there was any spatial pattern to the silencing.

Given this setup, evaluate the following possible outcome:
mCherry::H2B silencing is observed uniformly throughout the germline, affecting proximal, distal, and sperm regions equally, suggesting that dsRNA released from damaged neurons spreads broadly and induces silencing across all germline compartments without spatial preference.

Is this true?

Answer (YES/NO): NO